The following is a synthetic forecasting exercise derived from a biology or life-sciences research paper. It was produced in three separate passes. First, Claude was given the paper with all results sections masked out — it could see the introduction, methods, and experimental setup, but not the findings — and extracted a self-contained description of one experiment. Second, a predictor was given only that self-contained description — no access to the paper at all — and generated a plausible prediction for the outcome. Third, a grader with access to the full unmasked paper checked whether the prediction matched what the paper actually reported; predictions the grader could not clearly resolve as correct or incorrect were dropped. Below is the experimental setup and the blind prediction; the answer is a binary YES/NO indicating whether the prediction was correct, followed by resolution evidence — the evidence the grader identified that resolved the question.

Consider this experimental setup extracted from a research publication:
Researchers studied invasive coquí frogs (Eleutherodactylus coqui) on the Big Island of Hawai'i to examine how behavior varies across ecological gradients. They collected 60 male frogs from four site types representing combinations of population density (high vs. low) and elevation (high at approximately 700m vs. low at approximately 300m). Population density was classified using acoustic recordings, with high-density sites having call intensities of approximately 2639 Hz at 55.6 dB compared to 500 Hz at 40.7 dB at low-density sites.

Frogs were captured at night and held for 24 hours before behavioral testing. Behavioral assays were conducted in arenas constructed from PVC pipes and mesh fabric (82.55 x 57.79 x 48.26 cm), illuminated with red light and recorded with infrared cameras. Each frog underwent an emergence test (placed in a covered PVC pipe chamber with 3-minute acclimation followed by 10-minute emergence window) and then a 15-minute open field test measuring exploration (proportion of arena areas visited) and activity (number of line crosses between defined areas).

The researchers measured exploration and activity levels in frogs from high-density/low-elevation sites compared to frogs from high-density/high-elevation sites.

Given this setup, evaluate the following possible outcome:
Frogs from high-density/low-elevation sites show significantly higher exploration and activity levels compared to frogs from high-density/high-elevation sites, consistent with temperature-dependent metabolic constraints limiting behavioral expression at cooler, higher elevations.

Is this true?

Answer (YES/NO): NO